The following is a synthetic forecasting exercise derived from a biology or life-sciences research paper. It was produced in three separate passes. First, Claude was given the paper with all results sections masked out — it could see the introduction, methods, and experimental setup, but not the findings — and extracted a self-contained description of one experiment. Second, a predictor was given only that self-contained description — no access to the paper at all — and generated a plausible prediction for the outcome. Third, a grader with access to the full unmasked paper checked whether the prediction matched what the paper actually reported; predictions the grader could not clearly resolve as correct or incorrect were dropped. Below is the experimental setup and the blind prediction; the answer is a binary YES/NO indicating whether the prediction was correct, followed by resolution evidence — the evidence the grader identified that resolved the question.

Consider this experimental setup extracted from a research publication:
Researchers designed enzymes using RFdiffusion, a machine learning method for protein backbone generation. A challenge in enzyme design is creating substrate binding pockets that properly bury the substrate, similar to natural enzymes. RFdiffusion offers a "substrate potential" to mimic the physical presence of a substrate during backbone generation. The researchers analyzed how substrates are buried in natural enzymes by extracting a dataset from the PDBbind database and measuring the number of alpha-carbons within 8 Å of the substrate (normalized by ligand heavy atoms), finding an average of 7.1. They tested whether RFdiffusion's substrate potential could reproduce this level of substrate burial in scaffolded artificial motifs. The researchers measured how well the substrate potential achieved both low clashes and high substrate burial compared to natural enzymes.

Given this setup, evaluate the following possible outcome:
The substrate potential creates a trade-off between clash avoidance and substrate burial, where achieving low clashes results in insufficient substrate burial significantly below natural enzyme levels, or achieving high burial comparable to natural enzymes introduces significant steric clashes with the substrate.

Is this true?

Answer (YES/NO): YES